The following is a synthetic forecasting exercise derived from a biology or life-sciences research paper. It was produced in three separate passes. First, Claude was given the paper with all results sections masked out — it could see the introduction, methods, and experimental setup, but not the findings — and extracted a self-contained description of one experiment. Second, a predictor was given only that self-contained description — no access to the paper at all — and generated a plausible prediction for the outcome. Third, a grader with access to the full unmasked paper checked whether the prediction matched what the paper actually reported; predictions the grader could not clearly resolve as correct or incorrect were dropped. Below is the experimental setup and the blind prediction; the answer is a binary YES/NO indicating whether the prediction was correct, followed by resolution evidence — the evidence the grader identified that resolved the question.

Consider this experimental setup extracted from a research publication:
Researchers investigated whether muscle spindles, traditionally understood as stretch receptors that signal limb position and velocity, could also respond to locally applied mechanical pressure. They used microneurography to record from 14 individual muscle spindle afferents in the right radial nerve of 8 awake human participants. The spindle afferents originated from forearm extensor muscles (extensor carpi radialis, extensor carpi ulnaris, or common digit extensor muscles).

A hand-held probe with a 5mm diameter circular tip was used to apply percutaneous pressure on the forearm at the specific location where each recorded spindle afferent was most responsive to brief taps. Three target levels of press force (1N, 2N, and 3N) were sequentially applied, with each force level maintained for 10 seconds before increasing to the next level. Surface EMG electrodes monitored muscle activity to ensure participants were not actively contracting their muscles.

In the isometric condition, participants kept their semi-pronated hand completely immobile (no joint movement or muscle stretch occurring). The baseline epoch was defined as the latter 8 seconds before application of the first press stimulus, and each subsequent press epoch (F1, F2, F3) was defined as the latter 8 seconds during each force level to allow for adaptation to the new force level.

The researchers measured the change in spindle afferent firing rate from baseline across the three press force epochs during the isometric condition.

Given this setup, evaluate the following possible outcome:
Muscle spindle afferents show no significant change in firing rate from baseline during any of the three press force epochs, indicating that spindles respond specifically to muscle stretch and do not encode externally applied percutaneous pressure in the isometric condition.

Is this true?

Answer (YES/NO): NO